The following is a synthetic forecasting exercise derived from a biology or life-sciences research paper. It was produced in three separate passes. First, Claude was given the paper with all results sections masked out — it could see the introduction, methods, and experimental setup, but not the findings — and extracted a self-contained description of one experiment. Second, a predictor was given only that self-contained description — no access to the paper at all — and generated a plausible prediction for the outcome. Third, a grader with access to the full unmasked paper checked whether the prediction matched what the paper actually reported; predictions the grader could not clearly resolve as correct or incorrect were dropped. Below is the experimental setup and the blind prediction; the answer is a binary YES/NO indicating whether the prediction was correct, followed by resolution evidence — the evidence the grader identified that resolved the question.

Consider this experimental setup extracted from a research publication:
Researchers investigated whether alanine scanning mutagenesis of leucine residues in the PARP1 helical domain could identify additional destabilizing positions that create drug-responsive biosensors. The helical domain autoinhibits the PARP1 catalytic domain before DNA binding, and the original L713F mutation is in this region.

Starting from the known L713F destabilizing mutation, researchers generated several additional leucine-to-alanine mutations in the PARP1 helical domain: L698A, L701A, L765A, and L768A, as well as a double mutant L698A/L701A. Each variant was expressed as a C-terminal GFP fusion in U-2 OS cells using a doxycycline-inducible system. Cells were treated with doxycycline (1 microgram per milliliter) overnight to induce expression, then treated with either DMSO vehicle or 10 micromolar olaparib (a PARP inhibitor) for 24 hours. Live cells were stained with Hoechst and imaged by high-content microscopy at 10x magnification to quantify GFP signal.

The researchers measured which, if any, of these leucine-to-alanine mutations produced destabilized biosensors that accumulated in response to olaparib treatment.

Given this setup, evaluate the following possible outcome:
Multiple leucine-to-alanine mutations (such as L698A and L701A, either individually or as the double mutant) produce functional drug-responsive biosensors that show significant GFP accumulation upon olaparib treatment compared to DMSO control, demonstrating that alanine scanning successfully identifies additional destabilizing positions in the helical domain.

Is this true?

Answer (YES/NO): NO